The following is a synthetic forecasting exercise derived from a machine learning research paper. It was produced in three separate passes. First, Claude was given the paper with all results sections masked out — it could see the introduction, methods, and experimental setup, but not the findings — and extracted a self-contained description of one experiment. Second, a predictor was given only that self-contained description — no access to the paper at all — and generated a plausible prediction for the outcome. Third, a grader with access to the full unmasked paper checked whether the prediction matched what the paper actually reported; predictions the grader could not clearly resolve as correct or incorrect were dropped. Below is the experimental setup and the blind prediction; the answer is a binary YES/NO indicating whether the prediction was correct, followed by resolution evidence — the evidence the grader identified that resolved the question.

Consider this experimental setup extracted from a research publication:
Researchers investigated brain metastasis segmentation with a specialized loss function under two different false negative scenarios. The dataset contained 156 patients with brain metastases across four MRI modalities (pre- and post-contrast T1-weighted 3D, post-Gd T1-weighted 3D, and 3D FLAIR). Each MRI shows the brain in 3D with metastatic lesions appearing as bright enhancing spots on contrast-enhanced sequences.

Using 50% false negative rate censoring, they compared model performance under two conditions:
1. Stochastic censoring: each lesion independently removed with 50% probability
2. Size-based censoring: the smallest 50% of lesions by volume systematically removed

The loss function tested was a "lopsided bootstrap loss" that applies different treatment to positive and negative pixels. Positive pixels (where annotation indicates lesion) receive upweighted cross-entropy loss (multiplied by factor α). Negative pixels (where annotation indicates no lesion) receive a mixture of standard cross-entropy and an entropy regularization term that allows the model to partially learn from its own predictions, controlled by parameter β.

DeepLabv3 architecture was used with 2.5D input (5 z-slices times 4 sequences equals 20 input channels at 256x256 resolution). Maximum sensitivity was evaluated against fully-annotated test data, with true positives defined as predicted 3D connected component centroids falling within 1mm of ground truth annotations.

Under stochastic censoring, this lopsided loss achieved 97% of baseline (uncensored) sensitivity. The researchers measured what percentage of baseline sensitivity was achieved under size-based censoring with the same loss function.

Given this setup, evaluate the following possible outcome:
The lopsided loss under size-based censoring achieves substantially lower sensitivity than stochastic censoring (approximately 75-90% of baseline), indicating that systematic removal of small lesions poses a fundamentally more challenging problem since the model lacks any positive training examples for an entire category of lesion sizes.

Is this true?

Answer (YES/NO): YES